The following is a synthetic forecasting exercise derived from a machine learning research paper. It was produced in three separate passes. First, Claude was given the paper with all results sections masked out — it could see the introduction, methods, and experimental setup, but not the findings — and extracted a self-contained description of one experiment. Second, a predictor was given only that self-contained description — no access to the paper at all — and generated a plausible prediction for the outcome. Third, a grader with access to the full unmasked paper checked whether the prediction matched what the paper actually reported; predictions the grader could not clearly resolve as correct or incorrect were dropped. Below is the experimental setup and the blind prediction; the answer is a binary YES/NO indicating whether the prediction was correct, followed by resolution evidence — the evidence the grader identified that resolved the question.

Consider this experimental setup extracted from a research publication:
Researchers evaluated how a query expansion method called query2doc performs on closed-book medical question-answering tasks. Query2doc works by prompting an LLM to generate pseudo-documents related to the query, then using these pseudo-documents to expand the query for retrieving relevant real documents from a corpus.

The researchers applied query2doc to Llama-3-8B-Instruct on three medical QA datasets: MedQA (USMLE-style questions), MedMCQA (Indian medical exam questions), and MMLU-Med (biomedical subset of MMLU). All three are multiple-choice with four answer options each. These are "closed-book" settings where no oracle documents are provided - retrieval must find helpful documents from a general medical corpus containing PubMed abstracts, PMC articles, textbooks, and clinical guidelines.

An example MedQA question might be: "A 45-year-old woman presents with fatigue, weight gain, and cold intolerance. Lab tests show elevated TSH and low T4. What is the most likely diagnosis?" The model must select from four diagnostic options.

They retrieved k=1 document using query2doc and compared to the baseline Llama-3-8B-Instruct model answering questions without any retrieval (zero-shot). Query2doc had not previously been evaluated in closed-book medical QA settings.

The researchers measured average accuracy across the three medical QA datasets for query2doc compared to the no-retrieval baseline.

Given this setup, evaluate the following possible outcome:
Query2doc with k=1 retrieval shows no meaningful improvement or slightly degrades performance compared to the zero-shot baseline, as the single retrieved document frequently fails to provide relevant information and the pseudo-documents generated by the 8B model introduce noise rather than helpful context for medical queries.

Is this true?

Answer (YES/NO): NO